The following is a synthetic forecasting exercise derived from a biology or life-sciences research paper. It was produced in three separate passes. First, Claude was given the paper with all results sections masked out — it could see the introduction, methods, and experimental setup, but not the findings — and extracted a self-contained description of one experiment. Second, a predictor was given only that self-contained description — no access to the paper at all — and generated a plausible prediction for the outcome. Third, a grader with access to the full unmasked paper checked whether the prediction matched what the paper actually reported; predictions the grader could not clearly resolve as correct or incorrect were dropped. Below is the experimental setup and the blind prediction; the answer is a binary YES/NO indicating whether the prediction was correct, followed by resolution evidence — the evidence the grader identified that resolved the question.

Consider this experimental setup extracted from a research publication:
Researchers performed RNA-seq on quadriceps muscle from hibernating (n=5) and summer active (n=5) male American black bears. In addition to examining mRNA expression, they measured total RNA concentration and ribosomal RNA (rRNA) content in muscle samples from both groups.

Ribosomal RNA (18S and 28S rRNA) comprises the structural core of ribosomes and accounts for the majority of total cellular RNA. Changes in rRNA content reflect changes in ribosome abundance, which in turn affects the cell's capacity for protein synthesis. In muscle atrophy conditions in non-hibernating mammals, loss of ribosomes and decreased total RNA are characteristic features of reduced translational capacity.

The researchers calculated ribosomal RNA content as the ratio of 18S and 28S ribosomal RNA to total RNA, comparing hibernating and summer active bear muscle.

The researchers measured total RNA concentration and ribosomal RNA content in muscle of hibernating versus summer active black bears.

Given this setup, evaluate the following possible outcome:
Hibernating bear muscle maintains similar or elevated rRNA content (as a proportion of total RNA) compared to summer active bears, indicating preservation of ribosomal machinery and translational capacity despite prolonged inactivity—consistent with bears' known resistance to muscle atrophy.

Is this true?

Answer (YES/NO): YES